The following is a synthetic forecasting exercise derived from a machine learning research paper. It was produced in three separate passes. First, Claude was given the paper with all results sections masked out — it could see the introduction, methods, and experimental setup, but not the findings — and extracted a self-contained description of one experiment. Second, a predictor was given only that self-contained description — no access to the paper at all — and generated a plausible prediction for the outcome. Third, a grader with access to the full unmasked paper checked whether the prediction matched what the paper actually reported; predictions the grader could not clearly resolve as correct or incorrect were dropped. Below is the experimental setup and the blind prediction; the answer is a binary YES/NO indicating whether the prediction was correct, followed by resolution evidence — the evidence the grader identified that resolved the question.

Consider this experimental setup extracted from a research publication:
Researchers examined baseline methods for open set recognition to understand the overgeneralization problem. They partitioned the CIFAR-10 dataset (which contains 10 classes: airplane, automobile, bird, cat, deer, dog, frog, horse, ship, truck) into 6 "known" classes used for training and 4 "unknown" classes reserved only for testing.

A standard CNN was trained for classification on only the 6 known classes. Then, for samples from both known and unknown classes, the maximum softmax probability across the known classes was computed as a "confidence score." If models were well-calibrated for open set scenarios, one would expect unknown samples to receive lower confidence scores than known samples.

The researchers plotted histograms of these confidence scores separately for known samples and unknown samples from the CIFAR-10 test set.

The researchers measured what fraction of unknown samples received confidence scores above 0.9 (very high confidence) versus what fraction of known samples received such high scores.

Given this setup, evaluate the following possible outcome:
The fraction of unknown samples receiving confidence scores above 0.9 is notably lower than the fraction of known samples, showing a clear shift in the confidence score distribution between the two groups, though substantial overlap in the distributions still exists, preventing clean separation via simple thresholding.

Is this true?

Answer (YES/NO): NO